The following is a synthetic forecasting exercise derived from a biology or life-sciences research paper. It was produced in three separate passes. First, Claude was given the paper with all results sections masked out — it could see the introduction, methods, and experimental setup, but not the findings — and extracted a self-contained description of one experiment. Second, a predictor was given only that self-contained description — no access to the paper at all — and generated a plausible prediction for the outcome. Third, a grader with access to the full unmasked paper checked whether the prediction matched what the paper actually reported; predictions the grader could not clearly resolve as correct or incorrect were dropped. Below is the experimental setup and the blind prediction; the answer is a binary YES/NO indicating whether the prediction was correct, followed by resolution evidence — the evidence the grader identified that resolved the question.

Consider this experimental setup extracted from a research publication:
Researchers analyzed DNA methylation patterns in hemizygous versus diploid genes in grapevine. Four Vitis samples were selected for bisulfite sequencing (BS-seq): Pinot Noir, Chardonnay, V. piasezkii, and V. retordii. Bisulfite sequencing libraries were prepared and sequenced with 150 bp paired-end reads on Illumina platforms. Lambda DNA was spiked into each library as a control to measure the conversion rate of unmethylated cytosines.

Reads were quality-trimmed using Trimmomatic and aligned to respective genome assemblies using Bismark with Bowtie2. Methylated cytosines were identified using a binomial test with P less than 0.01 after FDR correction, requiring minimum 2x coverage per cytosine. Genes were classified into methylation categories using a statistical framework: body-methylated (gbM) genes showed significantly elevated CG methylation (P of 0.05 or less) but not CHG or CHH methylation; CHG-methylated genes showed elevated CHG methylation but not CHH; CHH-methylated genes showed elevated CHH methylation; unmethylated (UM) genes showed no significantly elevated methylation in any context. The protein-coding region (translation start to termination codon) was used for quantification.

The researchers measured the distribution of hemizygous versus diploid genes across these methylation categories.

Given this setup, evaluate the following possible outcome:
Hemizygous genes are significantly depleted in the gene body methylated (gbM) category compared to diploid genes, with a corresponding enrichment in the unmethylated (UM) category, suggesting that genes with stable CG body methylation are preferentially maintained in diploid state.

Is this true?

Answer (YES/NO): NO